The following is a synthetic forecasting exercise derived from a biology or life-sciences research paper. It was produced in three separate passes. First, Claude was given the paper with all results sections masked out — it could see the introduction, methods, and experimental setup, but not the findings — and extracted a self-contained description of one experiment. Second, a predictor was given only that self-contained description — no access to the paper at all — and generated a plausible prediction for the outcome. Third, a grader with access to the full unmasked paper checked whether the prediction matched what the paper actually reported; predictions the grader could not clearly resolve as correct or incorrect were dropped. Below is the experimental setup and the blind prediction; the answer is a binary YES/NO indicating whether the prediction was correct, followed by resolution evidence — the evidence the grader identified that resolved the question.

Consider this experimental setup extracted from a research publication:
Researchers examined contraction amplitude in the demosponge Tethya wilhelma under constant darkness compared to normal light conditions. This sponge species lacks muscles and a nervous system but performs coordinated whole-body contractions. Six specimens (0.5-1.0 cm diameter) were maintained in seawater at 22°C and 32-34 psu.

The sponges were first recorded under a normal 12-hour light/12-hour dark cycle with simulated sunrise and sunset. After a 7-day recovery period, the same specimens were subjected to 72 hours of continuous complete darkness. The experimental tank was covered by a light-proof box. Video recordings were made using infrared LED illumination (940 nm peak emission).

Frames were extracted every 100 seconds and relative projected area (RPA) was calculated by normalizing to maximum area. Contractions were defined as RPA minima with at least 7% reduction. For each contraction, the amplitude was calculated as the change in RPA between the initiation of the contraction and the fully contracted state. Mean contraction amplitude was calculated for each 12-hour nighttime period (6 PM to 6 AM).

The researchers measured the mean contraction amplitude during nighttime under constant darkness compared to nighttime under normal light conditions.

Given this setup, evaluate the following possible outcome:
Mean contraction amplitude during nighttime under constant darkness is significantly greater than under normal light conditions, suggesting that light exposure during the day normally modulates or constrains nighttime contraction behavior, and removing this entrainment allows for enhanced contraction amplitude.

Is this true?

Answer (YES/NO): NO